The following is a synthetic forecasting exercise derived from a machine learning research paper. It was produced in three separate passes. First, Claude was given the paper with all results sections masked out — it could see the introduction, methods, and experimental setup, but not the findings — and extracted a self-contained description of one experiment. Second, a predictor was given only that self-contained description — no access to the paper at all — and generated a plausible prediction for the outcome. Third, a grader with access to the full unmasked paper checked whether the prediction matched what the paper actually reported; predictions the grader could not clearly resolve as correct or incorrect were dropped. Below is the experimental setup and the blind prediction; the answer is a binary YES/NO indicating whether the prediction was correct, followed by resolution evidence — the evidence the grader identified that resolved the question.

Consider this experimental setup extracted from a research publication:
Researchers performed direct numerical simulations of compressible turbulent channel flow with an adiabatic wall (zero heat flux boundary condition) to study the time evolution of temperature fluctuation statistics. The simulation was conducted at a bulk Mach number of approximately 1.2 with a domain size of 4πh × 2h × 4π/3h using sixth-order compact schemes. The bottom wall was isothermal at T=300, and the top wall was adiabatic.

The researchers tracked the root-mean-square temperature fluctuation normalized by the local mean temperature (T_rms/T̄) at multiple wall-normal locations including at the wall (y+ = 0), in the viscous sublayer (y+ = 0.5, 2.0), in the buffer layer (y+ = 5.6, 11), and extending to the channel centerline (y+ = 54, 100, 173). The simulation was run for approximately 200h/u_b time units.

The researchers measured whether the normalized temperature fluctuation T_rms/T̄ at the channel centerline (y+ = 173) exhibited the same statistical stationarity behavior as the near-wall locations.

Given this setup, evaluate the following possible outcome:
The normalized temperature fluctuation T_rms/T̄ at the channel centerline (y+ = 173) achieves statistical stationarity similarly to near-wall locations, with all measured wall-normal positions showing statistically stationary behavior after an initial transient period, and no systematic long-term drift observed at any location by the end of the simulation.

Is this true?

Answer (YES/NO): NO